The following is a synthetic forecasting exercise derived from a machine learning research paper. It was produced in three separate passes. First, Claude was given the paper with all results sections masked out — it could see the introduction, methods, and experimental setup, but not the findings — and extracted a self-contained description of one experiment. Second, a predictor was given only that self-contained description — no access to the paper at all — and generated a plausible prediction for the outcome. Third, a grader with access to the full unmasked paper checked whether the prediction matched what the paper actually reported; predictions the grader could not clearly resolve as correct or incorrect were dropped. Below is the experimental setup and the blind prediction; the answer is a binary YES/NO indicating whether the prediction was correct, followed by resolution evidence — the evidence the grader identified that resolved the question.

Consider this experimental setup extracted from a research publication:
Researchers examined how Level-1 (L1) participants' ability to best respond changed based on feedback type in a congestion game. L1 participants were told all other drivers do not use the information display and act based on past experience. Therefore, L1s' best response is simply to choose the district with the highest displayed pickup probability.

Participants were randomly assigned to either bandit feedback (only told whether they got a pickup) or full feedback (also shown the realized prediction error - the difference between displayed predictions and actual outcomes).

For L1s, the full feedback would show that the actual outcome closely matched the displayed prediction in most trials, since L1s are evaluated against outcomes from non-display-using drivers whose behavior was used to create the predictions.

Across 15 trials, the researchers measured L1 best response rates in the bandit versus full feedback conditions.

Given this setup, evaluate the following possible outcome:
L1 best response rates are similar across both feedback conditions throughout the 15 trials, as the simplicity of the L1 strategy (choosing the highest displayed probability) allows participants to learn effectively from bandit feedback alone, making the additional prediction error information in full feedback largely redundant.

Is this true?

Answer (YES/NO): YES